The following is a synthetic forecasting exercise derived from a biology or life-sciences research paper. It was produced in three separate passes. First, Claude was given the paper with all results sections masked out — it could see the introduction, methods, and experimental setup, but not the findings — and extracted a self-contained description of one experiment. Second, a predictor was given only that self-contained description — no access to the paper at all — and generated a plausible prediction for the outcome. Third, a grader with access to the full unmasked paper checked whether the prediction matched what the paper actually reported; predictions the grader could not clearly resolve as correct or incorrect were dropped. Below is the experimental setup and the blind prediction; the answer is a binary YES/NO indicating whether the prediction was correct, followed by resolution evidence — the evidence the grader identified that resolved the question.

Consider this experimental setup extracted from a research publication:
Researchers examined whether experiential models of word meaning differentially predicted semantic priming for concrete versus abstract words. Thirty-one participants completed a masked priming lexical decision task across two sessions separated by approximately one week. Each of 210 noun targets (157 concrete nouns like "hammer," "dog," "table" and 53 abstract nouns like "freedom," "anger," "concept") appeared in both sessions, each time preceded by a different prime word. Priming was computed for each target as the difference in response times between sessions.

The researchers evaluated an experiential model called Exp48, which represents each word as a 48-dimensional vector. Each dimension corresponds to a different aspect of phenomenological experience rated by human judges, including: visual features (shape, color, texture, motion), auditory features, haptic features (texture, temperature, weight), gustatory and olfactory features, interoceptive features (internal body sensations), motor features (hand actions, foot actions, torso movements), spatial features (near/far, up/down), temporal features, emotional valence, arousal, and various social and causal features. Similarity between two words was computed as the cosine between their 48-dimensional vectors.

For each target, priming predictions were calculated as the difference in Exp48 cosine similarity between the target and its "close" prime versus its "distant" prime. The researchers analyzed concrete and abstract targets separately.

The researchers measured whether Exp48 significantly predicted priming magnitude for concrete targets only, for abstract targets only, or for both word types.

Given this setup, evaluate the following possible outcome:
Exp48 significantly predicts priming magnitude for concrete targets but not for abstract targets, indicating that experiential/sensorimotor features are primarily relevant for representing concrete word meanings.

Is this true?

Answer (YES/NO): NO